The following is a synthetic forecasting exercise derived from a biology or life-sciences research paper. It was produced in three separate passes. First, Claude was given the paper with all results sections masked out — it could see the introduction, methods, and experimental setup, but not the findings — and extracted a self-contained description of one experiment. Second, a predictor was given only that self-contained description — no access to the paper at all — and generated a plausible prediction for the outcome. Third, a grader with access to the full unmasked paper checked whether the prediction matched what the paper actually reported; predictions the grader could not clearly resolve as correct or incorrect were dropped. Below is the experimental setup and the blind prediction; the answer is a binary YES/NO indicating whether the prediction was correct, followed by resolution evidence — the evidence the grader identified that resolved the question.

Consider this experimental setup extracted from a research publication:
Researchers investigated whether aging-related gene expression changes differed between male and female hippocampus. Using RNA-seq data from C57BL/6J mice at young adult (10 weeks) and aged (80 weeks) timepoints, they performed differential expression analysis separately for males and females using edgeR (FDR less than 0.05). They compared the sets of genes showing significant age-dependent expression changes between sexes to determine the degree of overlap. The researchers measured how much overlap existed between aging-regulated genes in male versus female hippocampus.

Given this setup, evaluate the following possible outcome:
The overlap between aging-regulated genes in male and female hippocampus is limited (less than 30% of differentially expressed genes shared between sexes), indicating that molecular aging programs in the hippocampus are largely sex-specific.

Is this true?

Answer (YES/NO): YES